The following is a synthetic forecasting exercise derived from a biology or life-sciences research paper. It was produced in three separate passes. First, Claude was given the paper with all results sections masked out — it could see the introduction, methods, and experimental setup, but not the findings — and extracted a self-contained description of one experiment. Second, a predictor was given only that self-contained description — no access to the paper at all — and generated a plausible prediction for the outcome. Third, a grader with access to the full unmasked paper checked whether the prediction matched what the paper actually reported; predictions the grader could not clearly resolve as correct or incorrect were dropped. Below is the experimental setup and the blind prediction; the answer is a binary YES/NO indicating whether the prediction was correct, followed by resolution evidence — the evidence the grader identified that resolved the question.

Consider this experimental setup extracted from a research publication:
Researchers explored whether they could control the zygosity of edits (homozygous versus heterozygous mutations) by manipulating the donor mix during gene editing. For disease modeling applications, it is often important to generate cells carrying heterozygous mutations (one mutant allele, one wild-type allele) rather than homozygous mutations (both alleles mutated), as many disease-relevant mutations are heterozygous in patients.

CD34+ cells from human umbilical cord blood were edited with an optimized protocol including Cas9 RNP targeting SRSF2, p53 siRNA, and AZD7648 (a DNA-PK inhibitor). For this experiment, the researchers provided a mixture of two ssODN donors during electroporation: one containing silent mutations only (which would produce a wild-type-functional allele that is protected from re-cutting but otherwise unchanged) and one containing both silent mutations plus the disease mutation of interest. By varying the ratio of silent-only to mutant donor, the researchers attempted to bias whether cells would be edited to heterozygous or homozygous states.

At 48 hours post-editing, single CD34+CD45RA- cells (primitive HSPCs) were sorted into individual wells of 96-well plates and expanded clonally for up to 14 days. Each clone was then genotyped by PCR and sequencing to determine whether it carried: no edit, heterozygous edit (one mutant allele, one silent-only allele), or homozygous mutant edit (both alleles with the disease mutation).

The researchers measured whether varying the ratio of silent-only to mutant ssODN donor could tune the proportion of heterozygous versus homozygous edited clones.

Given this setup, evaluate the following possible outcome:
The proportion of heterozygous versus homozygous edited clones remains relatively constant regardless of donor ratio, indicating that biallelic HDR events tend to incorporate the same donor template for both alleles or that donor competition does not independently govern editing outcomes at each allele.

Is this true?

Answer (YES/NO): NO